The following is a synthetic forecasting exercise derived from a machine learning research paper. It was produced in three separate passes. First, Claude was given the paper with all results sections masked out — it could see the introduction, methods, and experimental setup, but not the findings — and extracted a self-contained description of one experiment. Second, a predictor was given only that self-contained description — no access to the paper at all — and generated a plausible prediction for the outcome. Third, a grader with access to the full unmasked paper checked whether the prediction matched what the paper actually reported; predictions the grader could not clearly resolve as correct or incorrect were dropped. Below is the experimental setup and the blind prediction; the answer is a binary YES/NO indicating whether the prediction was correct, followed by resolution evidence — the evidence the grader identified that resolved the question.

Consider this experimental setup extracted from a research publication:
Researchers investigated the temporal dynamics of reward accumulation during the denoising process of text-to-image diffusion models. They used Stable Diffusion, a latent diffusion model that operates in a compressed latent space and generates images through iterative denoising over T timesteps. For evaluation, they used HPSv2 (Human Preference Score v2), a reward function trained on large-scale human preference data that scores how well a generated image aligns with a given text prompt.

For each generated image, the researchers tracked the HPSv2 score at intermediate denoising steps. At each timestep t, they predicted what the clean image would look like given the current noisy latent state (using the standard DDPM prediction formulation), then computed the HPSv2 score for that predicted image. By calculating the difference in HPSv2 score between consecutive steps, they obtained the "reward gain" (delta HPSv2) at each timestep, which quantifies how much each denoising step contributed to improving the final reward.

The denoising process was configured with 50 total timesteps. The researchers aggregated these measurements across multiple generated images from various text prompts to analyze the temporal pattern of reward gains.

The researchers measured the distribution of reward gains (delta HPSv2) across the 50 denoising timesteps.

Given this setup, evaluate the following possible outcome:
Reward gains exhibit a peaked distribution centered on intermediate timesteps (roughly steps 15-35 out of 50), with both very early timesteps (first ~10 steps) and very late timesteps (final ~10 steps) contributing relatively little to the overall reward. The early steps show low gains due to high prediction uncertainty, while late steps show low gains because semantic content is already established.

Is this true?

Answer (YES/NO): NO